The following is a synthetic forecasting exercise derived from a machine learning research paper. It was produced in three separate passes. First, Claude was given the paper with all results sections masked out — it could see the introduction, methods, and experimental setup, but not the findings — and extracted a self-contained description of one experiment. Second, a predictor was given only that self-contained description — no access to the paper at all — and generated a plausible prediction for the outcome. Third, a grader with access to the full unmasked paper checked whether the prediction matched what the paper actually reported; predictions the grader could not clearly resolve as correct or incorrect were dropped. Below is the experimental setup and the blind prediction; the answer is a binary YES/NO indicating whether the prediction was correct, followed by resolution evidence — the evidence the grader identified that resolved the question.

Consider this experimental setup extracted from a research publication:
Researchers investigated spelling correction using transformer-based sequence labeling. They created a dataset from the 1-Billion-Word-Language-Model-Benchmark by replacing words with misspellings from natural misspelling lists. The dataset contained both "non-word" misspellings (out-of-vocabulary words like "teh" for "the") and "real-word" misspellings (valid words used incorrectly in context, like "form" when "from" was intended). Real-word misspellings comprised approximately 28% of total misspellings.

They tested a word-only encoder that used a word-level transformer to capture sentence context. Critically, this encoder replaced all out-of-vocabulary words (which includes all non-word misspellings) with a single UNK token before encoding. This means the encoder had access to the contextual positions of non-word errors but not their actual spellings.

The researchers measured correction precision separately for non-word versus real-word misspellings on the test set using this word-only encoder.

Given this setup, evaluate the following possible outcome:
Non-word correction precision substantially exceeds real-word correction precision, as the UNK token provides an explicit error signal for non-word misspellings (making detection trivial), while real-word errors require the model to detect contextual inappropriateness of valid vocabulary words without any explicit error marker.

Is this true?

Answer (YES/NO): NO